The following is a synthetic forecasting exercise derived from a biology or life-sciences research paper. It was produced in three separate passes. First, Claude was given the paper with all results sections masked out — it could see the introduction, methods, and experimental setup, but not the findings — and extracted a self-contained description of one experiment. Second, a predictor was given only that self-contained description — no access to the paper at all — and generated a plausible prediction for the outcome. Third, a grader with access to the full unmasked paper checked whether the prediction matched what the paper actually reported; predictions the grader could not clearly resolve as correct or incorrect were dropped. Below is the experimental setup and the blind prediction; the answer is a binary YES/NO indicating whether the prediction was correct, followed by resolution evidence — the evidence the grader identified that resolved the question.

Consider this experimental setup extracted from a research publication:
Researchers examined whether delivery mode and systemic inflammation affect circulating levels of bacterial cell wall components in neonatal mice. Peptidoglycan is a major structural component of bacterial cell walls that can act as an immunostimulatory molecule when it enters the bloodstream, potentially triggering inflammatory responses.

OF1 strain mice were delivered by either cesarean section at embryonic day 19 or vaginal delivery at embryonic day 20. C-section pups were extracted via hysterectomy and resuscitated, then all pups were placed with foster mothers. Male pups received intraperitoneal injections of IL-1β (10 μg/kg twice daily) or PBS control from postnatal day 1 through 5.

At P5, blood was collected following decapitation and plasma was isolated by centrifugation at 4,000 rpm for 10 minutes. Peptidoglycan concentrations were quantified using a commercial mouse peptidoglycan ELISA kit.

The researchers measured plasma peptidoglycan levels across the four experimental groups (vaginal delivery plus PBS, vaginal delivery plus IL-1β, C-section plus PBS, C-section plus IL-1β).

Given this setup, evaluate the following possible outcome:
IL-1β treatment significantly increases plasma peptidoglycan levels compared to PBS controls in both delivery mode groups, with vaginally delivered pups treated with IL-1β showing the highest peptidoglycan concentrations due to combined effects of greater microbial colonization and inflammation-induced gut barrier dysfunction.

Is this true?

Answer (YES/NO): NO